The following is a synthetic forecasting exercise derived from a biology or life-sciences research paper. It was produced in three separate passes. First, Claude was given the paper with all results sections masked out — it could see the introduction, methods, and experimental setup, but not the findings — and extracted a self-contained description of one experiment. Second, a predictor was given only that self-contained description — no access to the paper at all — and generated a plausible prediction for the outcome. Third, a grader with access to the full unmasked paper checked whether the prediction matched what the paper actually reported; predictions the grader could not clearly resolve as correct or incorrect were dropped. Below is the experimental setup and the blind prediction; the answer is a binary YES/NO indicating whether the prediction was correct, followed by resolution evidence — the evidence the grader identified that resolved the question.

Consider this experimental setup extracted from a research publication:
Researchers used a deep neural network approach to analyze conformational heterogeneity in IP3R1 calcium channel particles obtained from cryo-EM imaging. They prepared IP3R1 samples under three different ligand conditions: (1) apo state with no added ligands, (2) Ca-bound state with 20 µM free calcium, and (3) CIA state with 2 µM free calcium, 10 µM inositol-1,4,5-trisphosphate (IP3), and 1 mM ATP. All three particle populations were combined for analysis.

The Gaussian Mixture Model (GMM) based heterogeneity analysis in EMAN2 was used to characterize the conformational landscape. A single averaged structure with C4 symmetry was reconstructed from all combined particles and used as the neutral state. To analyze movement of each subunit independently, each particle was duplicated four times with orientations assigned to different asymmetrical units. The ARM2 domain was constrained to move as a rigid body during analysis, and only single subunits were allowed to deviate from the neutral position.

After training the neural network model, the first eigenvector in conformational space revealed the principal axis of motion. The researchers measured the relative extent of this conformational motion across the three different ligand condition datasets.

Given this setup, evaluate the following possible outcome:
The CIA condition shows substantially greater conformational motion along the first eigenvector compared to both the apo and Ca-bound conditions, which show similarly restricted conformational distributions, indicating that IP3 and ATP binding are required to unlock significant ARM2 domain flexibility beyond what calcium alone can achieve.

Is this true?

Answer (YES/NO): YES